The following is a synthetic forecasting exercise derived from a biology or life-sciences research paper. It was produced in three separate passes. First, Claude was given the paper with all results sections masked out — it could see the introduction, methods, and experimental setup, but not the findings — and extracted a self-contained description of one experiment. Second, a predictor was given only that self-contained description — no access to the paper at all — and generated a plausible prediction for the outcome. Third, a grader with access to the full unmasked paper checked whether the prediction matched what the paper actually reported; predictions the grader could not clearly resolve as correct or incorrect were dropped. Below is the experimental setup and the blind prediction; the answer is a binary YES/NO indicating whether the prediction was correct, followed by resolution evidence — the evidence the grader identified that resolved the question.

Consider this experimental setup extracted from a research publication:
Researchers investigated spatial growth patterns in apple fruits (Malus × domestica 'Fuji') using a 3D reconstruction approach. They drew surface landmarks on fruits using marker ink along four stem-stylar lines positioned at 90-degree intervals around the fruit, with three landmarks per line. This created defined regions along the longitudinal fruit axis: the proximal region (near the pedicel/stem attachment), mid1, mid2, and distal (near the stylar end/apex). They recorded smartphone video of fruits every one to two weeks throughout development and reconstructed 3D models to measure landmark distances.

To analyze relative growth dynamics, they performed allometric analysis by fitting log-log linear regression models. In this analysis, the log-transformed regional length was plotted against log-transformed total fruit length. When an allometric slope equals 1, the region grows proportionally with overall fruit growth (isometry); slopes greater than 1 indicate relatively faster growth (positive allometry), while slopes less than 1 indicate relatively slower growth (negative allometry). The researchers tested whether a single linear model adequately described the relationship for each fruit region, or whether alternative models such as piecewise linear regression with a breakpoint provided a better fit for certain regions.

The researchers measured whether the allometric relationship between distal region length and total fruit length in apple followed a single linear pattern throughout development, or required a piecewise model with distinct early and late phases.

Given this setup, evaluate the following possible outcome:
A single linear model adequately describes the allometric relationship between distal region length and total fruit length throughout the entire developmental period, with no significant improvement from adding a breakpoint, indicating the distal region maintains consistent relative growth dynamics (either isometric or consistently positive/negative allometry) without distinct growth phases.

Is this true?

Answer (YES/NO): NO